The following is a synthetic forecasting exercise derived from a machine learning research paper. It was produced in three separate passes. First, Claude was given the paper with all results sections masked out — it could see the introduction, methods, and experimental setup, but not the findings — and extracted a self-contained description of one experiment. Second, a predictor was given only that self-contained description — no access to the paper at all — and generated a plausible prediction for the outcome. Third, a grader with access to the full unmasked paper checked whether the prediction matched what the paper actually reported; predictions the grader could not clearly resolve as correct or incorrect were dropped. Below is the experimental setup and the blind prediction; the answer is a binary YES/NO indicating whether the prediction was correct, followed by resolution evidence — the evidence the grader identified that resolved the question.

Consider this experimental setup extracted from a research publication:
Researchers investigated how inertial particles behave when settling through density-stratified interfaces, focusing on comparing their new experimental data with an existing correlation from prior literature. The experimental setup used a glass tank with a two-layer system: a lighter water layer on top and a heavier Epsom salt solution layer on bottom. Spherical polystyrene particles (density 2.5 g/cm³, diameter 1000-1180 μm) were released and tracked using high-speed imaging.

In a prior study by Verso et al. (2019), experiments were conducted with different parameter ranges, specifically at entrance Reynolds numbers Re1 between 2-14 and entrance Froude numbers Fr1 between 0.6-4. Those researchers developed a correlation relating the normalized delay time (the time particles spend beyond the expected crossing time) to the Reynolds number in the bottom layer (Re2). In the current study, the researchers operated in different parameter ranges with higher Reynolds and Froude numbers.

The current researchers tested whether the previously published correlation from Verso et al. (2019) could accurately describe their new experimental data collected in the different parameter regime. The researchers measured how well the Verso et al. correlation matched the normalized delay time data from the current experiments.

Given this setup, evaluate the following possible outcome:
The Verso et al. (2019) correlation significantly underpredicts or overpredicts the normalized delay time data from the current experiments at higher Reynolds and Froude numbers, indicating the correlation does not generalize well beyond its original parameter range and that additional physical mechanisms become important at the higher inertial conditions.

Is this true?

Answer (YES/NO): YES